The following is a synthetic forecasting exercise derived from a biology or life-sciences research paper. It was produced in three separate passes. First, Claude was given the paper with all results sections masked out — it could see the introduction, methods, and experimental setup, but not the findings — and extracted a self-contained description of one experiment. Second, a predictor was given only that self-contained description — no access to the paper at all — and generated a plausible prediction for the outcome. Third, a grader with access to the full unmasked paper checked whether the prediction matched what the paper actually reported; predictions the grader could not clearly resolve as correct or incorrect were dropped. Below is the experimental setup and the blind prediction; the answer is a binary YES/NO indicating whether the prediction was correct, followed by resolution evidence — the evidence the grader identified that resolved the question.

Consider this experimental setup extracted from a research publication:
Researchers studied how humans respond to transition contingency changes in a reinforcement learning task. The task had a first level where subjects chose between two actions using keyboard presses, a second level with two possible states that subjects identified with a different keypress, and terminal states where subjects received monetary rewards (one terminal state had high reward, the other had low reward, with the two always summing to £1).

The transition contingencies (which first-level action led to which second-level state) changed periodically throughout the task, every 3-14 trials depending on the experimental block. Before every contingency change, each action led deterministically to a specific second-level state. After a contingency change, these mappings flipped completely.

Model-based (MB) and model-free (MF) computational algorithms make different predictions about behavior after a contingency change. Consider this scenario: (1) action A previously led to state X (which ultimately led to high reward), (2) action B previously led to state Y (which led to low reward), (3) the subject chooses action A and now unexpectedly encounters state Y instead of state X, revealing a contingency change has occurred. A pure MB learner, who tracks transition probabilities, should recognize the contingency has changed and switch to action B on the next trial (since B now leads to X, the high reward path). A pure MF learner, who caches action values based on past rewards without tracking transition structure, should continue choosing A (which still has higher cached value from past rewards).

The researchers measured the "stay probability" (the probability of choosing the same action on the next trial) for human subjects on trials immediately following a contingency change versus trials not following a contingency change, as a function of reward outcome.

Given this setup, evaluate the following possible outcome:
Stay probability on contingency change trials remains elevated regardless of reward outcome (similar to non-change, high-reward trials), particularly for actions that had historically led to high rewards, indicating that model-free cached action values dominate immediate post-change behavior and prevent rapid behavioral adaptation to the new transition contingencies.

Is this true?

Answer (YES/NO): NO